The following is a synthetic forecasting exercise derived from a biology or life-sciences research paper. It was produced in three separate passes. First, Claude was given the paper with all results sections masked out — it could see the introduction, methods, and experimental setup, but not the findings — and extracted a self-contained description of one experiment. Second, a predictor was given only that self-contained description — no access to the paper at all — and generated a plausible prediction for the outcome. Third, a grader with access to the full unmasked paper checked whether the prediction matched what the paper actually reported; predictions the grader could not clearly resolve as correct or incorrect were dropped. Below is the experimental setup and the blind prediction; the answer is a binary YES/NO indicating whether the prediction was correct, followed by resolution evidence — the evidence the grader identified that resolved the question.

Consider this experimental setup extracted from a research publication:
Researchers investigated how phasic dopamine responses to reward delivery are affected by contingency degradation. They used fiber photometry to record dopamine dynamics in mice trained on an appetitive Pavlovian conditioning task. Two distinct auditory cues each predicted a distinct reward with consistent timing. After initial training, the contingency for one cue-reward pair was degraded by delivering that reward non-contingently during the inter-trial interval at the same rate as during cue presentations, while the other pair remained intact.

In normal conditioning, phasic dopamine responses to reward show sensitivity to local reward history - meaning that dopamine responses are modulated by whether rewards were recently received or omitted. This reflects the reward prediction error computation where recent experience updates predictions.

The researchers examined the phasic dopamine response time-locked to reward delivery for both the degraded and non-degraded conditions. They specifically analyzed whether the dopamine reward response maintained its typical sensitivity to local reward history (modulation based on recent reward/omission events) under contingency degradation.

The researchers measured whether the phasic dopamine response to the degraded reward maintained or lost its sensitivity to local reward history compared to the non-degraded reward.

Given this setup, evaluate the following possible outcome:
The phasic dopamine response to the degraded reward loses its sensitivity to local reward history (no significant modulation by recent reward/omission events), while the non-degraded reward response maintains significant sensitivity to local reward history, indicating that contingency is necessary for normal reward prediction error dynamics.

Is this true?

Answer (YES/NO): YES